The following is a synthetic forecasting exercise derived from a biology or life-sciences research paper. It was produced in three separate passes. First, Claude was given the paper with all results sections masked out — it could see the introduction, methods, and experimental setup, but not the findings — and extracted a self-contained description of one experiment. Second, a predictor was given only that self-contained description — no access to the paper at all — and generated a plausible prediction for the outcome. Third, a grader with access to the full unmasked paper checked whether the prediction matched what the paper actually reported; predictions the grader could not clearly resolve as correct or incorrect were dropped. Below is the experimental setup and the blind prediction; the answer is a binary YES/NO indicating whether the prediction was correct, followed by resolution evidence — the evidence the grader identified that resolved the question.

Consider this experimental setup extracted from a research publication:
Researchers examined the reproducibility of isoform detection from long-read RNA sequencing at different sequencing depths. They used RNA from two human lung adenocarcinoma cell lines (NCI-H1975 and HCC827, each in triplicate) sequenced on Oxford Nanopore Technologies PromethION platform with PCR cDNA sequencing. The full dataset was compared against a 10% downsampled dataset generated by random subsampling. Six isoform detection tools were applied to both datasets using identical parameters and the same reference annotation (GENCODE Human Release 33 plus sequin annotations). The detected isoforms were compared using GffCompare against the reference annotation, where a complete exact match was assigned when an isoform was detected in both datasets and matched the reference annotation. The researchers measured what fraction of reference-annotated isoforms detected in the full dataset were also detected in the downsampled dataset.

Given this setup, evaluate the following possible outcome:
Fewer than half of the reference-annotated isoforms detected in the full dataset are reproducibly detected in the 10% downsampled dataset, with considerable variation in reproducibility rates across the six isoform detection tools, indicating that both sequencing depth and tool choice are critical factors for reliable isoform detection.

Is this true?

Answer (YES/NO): NO